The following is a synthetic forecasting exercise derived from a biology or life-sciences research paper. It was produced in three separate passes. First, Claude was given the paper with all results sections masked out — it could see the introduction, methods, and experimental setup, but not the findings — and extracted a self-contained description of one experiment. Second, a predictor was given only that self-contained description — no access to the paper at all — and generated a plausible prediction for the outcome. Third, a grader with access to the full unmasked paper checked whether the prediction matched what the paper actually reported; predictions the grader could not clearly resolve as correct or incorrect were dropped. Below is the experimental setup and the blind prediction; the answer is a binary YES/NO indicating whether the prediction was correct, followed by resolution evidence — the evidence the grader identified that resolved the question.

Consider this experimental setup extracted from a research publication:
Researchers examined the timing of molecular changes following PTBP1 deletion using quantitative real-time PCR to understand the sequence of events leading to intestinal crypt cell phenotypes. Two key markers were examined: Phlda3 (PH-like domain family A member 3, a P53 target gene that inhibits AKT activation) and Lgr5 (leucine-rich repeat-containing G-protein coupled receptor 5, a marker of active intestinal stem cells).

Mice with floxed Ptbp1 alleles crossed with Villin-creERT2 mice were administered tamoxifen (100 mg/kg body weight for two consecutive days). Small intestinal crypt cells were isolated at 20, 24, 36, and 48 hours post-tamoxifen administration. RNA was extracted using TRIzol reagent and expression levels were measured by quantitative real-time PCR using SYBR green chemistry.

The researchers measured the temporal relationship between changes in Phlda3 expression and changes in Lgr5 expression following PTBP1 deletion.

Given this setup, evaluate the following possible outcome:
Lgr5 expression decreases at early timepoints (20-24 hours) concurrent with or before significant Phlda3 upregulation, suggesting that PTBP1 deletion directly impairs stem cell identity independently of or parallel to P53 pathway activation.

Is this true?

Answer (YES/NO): NO